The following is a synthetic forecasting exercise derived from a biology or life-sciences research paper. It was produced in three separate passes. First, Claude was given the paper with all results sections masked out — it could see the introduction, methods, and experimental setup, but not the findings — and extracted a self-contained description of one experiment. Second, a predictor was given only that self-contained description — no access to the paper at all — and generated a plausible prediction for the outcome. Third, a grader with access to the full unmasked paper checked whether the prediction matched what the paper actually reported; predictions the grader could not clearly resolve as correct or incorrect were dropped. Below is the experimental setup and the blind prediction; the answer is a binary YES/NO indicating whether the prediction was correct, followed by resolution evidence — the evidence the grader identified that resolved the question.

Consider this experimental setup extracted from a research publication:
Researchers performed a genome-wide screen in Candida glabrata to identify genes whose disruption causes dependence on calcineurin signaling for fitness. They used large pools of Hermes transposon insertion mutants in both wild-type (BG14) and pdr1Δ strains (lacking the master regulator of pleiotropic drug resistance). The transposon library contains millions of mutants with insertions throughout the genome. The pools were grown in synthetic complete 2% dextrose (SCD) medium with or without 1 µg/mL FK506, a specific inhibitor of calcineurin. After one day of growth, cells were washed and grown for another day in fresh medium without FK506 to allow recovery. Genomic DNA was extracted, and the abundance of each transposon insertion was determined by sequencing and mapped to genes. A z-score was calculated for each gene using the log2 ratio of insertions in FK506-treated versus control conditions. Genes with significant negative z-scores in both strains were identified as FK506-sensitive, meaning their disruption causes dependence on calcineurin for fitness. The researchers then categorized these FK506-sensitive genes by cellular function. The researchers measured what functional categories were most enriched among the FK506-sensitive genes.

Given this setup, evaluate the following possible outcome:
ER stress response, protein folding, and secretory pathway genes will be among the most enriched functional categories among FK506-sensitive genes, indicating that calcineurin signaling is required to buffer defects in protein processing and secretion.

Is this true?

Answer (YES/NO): NO